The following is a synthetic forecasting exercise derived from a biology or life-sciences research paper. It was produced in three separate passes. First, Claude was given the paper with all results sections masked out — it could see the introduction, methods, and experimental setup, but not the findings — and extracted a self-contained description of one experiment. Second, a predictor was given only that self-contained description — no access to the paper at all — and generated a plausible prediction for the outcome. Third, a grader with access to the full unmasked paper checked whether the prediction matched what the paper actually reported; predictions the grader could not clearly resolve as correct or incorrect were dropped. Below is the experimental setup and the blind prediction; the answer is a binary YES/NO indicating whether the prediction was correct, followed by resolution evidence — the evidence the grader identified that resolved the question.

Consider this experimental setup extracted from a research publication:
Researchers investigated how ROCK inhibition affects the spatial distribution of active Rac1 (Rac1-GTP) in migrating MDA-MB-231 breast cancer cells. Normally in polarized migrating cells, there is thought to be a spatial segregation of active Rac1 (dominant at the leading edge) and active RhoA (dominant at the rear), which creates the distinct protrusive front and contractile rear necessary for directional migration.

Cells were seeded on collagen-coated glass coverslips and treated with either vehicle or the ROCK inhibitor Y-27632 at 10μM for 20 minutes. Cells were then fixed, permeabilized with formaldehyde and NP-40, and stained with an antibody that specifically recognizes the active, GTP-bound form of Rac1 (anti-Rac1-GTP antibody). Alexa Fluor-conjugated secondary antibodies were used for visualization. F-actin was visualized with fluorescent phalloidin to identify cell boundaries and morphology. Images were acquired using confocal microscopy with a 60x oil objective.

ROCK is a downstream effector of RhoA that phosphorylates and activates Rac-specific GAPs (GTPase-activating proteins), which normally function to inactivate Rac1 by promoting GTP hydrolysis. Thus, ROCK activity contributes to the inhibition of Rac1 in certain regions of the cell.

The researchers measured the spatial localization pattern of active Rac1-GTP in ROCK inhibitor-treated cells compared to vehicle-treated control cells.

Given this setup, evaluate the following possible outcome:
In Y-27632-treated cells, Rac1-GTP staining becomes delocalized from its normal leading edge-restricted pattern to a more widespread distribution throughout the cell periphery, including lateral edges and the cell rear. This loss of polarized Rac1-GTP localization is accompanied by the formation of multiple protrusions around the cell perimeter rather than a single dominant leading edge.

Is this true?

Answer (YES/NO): NO